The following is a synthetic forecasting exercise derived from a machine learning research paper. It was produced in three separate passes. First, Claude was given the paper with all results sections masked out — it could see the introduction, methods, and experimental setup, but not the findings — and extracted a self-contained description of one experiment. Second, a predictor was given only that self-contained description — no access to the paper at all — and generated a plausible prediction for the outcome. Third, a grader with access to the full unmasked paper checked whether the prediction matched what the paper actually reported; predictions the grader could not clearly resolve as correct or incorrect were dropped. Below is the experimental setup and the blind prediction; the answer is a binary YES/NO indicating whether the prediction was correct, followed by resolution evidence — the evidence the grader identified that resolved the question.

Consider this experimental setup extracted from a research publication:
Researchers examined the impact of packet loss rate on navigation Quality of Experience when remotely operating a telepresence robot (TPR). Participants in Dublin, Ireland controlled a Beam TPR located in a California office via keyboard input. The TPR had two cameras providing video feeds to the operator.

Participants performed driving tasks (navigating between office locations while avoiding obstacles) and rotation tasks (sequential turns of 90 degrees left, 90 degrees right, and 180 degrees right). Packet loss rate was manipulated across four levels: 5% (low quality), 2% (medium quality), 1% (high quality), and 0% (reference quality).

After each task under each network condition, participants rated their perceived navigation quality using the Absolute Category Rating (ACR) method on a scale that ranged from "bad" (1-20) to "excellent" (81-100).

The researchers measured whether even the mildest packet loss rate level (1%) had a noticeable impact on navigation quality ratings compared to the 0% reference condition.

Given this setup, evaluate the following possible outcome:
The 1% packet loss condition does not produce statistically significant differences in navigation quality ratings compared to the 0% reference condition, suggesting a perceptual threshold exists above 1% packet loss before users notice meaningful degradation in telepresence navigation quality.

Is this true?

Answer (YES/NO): NO